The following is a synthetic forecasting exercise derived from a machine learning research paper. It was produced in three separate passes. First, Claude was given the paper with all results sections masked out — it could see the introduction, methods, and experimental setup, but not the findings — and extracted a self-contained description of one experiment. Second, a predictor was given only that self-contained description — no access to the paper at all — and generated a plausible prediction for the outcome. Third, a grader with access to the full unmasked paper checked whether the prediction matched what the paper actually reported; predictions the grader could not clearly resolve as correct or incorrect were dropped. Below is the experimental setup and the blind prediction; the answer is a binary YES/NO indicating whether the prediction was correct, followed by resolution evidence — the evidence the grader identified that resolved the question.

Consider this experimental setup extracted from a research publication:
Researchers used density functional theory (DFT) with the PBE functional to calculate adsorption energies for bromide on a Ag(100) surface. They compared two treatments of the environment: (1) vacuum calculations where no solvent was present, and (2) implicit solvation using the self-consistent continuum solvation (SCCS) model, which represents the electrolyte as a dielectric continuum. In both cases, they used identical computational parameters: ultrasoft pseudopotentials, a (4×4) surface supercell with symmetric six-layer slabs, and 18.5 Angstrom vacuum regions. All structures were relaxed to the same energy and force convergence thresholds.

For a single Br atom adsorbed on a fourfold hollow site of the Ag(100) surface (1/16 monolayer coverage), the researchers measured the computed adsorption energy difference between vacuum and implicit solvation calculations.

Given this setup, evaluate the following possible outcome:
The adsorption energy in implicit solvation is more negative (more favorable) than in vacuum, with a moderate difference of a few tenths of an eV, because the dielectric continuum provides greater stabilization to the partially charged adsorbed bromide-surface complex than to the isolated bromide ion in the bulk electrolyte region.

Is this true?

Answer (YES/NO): YES